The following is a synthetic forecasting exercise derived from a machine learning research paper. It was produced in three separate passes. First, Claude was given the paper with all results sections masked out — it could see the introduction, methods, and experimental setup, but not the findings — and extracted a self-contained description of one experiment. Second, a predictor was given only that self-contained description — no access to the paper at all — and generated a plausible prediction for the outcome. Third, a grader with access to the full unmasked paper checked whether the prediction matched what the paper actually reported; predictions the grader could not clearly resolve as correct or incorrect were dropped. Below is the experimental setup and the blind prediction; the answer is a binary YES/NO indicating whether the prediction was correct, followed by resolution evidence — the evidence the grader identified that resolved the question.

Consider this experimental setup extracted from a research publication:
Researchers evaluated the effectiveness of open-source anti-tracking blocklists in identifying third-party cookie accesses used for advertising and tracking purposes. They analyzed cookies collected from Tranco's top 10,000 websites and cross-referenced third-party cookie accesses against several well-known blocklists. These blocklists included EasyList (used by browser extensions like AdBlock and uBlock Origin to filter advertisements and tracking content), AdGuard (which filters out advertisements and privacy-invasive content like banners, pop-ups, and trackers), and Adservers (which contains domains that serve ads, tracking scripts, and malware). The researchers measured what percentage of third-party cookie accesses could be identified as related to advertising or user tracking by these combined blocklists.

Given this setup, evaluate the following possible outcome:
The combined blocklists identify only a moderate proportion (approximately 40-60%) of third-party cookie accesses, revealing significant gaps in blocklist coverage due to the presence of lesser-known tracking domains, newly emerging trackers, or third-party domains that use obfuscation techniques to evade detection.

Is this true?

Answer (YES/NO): YES